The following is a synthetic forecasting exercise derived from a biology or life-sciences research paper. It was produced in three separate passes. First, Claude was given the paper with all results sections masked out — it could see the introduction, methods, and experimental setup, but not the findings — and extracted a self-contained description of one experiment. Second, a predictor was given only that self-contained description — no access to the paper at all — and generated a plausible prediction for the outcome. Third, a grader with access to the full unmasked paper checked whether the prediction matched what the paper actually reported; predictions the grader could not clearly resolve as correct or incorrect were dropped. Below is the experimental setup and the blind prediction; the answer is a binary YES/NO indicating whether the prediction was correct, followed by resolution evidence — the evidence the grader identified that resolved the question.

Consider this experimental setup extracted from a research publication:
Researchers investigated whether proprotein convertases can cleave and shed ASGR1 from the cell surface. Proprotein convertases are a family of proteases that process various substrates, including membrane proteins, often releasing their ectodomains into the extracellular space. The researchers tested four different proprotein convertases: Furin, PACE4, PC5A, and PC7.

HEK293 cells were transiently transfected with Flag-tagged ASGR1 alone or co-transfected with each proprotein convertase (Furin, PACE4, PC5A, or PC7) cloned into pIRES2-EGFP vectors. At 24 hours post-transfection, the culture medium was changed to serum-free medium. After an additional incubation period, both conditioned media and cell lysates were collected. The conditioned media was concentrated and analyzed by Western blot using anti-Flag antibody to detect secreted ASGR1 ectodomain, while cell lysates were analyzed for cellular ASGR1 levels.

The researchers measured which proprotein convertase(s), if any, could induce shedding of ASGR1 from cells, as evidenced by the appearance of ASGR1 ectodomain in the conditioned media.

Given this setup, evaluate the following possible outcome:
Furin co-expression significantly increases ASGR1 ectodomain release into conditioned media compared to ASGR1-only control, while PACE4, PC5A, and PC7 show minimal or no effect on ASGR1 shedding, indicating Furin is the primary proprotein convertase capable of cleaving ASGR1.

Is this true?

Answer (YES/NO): YES